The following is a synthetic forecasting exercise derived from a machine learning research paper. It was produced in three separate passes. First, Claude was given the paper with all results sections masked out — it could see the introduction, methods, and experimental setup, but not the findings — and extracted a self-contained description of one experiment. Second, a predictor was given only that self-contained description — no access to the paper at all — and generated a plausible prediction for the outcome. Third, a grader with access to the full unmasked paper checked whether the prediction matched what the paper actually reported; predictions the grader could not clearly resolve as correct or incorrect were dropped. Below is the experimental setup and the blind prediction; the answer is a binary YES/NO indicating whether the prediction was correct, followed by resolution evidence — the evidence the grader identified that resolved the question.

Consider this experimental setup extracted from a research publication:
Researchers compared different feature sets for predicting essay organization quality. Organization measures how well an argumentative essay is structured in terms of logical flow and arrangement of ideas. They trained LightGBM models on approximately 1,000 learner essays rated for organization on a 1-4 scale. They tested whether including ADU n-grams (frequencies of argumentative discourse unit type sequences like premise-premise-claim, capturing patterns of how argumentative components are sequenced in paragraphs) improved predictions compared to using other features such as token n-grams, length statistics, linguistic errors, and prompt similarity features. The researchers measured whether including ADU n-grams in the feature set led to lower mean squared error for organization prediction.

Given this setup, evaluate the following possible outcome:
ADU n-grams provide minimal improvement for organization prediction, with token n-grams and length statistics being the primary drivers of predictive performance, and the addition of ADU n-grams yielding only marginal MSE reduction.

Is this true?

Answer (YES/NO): NO